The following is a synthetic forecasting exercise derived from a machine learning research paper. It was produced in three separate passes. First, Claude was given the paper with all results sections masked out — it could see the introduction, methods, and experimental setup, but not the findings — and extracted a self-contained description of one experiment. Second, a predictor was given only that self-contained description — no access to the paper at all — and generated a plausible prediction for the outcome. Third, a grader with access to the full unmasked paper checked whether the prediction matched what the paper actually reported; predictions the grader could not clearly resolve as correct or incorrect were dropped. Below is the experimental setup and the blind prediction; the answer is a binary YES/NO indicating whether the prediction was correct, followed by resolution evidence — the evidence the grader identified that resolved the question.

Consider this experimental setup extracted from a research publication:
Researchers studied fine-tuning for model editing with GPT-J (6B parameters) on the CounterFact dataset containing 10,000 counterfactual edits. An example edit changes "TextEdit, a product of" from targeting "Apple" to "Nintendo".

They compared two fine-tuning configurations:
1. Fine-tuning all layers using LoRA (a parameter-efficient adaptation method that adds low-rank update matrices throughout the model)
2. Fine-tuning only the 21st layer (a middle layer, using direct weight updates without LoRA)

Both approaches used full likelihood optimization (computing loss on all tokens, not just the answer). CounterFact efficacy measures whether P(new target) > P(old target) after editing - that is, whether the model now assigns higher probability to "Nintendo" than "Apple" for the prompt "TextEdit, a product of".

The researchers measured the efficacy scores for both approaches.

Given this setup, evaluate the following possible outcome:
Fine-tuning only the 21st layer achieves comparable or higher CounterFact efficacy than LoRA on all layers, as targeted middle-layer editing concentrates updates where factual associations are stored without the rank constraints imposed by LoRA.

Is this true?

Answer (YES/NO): YES